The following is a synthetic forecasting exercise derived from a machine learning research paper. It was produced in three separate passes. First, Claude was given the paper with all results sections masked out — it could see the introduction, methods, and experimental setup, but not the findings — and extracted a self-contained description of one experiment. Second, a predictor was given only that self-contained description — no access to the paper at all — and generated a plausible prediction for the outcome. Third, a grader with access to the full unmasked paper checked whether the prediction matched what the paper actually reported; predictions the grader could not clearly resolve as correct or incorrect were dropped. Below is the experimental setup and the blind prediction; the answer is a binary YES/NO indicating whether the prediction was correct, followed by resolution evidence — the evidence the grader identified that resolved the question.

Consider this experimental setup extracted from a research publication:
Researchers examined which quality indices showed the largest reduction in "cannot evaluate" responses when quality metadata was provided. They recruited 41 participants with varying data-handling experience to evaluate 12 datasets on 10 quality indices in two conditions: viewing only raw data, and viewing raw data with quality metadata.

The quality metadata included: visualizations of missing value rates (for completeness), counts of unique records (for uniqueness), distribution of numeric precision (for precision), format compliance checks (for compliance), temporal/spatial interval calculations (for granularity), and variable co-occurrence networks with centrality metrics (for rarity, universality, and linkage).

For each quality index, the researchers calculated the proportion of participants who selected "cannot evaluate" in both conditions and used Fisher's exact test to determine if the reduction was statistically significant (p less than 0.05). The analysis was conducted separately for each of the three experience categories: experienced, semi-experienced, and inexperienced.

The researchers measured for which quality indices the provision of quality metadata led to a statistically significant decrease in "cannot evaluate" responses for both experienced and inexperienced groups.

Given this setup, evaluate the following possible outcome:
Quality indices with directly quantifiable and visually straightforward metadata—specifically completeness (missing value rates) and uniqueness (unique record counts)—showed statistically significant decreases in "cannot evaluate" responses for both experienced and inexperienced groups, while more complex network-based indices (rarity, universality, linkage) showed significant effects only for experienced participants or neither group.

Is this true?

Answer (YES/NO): NO